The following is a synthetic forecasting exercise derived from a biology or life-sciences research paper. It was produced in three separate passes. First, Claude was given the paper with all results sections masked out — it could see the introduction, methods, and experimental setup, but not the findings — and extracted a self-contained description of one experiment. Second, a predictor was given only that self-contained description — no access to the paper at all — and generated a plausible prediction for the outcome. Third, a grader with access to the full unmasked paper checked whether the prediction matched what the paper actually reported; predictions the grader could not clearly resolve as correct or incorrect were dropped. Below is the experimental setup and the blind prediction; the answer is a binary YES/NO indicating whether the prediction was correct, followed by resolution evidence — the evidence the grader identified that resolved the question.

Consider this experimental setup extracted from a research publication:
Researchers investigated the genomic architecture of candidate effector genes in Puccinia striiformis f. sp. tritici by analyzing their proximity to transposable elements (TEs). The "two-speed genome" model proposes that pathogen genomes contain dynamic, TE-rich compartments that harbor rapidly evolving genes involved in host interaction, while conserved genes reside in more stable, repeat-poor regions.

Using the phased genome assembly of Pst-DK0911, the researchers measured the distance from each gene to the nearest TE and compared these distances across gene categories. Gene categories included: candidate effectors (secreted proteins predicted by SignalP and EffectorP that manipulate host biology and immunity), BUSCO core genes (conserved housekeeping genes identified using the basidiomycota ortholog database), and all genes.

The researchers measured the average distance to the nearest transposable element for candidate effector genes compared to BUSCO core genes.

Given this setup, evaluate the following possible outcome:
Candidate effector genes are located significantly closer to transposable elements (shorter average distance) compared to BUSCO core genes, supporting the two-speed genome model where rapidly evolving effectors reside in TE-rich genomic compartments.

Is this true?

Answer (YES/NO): NO